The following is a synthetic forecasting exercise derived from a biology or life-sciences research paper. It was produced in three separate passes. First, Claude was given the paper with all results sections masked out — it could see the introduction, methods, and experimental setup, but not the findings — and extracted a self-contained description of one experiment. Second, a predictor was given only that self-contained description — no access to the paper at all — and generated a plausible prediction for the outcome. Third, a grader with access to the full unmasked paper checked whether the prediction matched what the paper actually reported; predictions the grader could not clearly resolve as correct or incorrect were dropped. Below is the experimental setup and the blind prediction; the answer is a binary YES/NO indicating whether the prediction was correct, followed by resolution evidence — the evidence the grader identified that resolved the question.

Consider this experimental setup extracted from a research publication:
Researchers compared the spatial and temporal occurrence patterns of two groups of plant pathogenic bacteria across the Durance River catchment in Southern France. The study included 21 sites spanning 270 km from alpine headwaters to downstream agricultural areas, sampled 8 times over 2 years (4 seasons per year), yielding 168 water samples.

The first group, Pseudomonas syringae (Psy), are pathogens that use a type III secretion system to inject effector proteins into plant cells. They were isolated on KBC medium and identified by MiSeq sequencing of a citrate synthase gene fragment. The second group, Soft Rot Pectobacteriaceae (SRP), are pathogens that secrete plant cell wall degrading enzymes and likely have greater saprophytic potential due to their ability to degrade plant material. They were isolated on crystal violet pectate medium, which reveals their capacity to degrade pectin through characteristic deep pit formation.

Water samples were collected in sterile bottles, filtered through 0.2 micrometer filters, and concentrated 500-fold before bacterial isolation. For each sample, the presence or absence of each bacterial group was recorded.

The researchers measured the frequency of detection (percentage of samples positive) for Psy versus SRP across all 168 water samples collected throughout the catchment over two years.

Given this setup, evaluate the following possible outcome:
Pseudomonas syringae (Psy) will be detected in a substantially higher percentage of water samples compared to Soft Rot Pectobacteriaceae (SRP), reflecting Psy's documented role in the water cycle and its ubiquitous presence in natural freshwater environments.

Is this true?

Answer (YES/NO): YES